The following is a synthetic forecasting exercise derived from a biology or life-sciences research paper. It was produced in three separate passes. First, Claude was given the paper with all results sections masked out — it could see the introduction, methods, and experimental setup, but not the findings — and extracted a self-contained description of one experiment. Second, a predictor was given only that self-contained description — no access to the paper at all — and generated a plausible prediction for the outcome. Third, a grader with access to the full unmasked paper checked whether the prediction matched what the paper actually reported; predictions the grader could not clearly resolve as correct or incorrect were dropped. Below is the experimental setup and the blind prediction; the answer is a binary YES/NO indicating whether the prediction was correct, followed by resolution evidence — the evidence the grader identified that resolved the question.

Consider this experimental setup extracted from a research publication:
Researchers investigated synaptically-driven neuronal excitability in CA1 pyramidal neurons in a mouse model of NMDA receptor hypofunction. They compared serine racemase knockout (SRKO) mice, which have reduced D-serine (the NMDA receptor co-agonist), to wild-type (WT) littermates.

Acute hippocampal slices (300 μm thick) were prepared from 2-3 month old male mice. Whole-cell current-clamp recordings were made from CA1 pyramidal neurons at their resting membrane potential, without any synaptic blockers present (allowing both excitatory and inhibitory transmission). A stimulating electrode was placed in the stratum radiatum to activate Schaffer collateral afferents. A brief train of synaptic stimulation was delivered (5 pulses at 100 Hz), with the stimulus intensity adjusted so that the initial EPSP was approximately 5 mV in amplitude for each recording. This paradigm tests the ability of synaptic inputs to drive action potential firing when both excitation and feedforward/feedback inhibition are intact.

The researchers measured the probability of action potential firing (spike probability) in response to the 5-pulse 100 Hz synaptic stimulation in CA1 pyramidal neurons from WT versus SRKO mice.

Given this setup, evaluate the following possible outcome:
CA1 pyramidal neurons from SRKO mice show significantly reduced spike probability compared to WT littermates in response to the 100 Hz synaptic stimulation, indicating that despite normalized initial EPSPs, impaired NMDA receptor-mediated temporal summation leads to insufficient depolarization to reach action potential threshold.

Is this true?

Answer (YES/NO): NO